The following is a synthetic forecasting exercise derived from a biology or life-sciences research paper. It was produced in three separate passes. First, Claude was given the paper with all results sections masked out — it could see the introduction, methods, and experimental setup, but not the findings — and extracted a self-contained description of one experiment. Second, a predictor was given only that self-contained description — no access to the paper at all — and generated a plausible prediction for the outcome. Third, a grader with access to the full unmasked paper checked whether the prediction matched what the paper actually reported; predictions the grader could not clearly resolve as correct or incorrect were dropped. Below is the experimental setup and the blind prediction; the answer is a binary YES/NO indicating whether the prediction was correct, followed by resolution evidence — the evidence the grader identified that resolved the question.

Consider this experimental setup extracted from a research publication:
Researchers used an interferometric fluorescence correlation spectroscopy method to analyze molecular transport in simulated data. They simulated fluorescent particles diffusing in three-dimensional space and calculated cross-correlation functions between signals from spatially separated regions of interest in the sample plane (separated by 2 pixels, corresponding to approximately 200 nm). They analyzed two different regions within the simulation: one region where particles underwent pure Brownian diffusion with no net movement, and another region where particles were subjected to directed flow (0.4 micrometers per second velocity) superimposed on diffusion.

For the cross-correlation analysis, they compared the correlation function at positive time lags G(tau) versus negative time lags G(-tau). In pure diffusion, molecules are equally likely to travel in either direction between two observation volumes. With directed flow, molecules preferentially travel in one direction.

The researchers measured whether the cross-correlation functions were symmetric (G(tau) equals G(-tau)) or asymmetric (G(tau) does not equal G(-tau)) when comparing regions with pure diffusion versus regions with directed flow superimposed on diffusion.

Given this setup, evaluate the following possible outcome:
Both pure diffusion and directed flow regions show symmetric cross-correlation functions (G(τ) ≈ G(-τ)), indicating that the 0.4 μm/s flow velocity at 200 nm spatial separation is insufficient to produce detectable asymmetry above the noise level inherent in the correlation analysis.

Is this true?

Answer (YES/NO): NO